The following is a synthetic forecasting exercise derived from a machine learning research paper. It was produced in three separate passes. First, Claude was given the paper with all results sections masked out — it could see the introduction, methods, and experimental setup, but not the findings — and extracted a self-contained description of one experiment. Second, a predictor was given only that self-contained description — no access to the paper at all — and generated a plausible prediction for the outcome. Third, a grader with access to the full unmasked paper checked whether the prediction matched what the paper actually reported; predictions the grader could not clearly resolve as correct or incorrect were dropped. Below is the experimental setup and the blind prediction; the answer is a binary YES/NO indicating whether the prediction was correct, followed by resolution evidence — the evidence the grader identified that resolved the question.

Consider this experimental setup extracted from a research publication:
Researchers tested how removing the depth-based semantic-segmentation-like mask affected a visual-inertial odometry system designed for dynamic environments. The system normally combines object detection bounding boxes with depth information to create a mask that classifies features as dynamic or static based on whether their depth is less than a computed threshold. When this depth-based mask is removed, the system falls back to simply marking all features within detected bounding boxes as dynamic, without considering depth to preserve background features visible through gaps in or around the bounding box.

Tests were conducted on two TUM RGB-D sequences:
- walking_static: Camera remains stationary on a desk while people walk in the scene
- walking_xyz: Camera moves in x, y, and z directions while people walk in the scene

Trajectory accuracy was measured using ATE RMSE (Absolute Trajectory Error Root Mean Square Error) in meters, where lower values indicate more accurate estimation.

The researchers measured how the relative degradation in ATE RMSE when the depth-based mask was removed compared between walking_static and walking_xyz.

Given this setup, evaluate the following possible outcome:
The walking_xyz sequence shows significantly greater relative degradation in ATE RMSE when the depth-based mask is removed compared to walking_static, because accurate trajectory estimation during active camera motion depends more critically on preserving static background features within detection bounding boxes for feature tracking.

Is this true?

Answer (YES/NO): NO